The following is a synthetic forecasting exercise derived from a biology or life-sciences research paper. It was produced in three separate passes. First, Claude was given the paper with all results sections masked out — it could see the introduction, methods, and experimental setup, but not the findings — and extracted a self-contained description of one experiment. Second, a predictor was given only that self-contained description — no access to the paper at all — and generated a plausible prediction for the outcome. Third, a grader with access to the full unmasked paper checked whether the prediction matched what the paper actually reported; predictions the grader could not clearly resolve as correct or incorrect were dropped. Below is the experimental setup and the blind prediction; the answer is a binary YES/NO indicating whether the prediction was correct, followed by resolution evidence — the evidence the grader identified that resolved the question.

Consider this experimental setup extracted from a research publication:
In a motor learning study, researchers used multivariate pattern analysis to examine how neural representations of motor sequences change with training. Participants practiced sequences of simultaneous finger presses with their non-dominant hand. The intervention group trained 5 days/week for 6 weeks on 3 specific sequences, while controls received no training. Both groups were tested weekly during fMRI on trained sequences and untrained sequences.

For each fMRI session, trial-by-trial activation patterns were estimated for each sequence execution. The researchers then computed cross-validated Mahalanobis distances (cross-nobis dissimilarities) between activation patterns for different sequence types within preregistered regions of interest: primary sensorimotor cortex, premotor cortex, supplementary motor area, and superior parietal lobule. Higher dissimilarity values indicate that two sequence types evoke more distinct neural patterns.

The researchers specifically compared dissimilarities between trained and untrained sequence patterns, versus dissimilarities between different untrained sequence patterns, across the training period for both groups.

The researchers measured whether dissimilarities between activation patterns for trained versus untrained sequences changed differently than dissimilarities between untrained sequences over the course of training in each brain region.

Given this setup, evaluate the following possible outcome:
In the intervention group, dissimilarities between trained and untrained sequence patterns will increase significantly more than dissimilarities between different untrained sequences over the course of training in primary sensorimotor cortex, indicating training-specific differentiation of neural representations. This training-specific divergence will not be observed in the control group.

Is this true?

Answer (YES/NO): NO